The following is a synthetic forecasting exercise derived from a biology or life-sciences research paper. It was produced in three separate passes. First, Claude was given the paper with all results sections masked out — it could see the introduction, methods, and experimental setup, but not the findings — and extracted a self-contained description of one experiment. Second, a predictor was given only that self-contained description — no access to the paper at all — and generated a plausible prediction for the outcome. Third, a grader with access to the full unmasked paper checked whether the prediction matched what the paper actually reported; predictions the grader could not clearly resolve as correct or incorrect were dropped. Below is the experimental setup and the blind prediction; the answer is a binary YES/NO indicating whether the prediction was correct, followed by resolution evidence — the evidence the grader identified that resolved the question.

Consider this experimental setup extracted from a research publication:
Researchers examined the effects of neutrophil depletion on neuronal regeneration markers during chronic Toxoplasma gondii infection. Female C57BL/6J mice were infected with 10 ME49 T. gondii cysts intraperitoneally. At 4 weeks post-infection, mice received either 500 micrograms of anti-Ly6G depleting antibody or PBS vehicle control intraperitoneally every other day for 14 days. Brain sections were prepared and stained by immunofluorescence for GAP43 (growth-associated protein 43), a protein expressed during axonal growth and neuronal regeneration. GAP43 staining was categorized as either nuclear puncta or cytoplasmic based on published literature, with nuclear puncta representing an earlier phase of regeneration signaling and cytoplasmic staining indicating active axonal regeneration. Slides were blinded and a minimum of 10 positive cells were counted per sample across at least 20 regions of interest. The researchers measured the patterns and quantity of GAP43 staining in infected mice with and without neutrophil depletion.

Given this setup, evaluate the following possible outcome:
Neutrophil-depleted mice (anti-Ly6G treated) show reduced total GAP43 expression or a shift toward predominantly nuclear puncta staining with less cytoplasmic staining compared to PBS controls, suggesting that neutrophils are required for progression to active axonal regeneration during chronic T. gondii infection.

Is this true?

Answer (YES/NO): NO